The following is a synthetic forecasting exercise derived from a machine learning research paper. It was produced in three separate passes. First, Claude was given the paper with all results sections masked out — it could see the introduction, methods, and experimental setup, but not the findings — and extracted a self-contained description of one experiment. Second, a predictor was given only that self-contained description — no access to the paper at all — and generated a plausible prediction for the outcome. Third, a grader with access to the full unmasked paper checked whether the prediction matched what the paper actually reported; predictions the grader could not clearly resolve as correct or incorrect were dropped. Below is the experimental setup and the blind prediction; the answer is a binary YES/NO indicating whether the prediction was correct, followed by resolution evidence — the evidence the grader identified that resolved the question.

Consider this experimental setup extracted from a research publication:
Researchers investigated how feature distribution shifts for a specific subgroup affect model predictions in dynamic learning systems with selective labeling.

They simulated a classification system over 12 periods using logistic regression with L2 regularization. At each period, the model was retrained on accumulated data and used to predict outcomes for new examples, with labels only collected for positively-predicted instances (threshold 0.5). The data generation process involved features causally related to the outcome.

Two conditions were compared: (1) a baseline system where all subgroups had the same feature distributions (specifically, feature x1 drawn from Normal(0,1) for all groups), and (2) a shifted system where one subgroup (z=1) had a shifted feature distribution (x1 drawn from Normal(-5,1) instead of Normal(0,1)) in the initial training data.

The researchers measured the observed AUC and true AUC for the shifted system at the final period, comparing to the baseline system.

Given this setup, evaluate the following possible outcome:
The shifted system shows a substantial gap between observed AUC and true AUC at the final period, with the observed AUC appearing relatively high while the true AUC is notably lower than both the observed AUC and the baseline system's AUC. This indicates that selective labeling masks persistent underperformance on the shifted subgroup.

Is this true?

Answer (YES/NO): YES